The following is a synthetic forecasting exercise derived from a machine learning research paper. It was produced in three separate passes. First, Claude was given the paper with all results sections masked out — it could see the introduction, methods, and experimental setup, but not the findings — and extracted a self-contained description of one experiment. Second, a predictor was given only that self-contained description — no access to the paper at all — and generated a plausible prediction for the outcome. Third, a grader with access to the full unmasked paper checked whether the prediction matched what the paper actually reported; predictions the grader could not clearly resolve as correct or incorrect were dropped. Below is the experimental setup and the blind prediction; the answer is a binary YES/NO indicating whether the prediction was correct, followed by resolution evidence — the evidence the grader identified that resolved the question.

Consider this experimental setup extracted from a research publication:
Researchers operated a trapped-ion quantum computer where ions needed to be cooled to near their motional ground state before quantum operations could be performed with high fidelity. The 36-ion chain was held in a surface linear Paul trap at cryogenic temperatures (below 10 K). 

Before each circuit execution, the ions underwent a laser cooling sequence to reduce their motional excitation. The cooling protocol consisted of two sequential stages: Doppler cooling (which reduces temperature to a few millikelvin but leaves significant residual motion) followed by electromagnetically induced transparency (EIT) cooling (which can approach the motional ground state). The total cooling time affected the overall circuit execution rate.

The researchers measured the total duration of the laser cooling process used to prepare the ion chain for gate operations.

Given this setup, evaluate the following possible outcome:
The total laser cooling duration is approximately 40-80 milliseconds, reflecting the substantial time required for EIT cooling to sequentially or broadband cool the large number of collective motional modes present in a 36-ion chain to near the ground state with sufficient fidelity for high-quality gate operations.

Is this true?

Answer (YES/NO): NO